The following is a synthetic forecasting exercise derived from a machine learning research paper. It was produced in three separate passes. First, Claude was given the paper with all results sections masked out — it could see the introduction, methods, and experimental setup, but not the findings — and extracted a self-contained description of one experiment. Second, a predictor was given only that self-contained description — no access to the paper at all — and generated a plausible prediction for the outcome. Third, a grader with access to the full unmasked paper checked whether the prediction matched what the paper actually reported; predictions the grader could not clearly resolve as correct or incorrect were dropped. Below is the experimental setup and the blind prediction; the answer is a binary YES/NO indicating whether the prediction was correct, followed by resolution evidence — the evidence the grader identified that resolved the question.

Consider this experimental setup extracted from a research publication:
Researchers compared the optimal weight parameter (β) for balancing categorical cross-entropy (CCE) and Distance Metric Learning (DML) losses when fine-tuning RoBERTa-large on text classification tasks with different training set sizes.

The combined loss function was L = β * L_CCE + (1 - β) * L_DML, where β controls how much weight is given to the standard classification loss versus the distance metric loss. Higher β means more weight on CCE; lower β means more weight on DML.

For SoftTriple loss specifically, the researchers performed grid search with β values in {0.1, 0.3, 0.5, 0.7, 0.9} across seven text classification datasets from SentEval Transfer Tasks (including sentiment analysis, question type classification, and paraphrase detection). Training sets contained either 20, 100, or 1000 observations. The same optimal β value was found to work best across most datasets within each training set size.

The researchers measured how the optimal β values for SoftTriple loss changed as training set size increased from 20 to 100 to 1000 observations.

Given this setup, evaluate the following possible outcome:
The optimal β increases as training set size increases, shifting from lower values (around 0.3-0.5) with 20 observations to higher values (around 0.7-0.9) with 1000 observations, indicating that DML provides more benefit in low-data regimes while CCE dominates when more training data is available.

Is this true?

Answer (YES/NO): YES